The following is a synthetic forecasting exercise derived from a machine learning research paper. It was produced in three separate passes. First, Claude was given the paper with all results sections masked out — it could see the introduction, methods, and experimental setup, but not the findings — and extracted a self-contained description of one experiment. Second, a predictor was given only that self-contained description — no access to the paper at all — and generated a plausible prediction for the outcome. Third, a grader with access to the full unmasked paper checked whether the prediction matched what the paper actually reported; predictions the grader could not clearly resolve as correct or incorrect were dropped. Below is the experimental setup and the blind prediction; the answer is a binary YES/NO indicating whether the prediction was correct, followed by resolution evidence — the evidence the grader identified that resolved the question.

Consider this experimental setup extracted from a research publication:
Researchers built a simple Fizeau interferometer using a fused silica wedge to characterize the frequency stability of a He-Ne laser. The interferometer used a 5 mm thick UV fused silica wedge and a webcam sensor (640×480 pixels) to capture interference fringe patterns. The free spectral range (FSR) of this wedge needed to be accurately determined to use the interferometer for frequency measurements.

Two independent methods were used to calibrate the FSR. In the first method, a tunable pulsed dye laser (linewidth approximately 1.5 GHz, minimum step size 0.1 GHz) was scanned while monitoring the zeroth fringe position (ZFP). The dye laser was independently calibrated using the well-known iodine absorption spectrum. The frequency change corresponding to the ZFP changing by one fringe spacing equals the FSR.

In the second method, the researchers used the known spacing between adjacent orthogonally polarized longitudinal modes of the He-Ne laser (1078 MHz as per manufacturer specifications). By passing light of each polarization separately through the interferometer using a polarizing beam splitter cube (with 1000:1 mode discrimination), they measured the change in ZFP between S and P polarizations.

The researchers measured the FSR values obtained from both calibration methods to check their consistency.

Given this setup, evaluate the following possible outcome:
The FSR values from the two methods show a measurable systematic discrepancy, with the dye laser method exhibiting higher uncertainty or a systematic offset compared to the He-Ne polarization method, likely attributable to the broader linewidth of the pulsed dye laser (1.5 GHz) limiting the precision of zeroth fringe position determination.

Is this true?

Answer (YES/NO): NO